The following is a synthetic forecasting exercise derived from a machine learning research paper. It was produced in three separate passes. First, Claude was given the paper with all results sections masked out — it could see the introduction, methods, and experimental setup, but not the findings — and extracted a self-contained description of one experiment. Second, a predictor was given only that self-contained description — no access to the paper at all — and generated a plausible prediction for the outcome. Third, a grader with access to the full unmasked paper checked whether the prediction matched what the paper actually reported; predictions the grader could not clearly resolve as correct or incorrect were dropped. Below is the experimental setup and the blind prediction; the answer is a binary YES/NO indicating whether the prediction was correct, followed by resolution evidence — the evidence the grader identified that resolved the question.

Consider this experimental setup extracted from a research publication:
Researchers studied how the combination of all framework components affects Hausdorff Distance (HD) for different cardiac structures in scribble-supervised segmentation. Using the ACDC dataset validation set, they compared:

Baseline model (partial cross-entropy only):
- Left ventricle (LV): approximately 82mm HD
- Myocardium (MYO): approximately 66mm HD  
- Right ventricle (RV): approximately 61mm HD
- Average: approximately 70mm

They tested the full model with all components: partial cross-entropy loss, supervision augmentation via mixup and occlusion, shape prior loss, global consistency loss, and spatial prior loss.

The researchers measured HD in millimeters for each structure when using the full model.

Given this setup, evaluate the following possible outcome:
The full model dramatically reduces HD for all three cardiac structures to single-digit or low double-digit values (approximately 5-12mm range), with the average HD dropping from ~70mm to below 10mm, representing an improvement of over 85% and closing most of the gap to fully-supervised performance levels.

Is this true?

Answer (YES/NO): YES